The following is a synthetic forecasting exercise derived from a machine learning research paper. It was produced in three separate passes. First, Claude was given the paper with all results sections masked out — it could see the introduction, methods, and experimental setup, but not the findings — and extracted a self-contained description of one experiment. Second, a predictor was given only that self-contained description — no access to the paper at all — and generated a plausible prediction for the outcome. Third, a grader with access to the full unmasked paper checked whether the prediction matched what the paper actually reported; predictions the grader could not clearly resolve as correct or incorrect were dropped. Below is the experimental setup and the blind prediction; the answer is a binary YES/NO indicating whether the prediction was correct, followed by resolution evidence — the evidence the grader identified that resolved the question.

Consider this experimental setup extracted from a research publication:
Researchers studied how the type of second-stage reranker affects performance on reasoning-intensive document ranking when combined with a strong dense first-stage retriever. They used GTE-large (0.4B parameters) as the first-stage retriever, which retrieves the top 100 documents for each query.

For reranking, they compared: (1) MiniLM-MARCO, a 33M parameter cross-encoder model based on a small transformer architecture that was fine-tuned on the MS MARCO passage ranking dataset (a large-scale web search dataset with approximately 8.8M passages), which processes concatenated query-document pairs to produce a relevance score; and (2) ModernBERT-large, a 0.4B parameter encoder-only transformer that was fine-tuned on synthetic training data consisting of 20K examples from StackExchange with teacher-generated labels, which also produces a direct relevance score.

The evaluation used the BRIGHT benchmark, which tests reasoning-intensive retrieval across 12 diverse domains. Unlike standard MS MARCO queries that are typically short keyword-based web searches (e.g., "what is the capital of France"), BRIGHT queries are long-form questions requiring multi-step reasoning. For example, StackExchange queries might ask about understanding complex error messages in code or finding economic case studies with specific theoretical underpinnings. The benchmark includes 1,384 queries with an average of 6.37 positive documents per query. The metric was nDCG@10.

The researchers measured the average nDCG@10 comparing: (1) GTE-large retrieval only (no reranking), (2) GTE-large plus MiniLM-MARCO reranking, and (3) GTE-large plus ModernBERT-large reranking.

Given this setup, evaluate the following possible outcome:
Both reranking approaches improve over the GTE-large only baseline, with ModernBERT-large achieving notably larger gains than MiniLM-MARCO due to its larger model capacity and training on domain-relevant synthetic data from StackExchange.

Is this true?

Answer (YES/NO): NO